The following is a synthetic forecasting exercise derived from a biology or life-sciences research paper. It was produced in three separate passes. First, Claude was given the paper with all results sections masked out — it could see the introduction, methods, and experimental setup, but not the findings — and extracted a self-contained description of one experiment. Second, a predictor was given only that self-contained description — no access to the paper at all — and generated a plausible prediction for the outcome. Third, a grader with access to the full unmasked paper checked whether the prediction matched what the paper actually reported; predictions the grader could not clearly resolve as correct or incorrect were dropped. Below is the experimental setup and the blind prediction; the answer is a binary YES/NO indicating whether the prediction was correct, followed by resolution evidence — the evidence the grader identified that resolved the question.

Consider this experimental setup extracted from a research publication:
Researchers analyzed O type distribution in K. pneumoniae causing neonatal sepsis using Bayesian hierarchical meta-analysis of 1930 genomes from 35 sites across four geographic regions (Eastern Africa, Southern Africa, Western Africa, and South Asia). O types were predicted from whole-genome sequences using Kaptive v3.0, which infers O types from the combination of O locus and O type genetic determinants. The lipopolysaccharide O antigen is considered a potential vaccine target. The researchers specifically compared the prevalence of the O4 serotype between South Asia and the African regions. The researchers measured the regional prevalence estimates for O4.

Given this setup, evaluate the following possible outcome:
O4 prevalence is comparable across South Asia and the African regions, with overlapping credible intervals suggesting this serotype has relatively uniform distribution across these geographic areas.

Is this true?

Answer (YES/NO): NO